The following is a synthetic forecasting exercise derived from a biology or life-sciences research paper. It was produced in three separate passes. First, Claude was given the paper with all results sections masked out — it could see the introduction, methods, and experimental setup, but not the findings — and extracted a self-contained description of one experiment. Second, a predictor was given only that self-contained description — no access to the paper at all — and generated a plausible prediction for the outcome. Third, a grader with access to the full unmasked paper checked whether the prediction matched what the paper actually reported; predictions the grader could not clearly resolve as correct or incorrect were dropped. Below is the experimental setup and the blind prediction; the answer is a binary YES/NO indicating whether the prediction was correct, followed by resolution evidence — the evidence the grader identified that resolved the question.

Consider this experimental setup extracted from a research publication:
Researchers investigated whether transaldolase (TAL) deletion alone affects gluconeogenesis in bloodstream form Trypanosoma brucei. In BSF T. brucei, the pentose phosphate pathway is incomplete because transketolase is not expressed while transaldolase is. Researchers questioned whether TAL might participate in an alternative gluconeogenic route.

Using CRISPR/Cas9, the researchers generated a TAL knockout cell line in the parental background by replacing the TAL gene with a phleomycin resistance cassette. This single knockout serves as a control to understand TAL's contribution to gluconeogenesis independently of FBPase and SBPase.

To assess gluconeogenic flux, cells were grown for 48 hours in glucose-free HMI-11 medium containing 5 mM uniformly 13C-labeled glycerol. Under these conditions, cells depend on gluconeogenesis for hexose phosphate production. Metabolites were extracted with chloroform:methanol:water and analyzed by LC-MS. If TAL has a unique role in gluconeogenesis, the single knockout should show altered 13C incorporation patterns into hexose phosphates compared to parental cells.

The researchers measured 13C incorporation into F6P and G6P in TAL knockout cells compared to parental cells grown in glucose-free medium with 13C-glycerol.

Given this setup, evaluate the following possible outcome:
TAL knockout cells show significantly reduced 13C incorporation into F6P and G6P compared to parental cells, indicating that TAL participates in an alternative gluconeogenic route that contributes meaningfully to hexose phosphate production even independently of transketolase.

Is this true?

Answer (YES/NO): NO